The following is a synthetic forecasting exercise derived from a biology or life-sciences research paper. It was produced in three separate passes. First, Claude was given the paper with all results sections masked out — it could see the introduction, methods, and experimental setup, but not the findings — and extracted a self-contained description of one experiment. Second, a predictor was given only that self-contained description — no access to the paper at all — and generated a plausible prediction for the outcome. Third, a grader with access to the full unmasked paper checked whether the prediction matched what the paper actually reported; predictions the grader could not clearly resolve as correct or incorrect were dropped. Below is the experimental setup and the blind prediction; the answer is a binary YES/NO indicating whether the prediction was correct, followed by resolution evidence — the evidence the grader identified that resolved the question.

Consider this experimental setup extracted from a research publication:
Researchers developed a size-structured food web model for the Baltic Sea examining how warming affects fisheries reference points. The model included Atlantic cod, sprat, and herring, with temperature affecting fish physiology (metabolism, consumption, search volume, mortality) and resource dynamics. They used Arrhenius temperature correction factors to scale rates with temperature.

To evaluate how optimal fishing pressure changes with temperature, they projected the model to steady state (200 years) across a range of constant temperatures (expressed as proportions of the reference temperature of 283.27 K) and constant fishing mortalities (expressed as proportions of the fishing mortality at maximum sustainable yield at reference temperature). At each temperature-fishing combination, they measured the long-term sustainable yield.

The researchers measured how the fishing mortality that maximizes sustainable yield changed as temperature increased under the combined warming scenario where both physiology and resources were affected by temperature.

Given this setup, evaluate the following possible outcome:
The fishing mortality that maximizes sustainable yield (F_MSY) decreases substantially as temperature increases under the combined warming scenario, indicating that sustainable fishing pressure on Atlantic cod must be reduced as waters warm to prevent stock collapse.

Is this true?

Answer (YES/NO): NO